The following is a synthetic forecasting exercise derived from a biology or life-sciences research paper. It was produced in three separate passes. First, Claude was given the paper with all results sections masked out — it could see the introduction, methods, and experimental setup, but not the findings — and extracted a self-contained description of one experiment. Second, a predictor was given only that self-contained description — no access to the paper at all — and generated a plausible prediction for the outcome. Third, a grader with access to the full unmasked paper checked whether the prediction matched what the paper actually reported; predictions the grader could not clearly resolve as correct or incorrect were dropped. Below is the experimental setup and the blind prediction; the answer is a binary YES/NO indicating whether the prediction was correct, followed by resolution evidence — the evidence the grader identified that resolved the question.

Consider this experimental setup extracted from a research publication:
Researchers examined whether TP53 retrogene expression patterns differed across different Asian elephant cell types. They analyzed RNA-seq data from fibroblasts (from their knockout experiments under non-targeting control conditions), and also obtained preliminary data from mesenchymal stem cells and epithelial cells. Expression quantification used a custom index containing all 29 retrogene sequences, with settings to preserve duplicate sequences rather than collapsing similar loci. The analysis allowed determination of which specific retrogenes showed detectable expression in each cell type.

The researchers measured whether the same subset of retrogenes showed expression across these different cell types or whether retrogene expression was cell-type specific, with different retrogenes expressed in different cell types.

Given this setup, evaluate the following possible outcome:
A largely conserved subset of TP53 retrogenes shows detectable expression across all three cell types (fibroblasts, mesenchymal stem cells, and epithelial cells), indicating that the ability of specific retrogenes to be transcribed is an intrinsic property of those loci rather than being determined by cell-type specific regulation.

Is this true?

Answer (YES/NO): YES